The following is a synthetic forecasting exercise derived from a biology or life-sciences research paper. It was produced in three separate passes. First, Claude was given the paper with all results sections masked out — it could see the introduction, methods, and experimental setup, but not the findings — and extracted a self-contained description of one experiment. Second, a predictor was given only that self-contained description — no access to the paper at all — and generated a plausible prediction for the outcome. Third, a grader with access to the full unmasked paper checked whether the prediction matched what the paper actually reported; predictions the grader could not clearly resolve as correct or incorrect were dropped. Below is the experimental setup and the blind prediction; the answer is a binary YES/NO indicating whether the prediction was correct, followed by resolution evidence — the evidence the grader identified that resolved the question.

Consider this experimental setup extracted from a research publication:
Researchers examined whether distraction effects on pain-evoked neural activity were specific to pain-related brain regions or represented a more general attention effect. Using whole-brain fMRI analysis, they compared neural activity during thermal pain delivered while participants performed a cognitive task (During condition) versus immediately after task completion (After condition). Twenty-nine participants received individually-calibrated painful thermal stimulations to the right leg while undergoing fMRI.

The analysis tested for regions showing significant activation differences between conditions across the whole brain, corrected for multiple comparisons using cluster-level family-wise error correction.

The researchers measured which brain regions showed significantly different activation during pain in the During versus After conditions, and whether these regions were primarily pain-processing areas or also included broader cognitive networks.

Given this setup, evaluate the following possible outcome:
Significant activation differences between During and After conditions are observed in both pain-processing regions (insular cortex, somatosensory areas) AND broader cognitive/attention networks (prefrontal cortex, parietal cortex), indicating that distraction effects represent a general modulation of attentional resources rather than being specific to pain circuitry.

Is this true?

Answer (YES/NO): NO